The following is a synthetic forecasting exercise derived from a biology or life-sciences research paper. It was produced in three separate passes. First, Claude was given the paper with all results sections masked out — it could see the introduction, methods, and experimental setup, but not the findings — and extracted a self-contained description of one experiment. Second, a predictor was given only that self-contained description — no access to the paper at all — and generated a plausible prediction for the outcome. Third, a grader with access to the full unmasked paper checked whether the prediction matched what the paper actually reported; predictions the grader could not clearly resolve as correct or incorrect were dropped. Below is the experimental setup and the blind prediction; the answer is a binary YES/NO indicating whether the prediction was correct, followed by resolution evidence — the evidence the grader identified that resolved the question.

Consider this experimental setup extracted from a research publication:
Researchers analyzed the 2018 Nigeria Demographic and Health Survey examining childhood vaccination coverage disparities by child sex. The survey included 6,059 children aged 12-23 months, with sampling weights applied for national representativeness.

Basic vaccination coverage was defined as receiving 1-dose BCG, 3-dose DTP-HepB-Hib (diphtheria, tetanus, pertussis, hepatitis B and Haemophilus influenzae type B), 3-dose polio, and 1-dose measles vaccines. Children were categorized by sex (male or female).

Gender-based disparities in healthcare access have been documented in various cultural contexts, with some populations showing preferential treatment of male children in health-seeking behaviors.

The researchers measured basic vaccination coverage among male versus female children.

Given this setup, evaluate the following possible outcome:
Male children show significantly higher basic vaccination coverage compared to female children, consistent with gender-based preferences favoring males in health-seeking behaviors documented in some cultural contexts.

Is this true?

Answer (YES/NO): NO